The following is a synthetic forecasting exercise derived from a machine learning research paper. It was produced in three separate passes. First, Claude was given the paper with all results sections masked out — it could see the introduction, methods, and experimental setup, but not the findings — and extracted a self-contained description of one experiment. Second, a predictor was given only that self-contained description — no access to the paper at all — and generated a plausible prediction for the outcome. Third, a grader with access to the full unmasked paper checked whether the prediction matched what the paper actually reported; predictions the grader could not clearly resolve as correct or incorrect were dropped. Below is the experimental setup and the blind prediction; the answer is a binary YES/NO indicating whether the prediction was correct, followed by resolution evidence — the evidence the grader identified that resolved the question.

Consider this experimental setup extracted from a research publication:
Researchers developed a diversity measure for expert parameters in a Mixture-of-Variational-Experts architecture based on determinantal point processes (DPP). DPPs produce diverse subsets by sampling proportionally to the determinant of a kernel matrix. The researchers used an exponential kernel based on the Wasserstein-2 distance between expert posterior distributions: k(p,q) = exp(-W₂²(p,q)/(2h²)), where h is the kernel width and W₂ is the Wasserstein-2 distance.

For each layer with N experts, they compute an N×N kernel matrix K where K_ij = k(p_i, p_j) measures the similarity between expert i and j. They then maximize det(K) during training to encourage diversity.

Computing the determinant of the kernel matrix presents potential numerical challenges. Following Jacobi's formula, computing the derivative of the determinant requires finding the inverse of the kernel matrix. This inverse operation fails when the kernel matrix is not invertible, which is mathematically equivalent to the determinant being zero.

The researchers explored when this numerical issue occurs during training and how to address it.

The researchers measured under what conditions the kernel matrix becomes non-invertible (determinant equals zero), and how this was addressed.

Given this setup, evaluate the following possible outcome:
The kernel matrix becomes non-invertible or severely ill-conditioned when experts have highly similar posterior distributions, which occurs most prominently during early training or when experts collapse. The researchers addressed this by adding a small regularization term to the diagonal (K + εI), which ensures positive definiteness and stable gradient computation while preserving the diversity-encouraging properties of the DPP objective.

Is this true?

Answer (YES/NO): NO